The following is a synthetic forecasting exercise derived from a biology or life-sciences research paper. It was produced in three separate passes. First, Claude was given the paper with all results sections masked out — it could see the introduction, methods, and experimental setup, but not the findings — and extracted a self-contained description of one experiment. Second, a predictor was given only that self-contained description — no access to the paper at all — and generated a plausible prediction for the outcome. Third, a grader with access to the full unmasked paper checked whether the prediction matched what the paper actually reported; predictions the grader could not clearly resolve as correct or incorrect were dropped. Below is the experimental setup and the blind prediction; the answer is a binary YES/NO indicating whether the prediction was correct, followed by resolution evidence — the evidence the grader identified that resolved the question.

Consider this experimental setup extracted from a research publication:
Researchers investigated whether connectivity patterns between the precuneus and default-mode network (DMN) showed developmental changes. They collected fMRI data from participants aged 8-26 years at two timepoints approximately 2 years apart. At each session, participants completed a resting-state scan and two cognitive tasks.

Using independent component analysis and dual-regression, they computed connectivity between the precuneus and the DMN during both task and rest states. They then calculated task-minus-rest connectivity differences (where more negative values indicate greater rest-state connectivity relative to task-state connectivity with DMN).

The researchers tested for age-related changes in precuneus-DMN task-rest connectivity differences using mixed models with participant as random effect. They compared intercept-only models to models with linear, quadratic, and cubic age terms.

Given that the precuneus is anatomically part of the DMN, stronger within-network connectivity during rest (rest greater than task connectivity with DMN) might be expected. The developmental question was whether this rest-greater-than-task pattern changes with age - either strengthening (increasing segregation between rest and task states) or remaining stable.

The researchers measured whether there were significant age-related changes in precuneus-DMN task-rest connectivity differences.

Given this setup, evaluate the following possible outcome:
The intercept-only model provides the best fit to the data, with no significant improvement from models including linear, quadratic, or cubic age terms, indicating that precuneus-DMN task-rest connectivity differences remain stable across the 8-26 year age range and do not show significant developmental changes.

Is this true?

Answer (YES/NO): YES